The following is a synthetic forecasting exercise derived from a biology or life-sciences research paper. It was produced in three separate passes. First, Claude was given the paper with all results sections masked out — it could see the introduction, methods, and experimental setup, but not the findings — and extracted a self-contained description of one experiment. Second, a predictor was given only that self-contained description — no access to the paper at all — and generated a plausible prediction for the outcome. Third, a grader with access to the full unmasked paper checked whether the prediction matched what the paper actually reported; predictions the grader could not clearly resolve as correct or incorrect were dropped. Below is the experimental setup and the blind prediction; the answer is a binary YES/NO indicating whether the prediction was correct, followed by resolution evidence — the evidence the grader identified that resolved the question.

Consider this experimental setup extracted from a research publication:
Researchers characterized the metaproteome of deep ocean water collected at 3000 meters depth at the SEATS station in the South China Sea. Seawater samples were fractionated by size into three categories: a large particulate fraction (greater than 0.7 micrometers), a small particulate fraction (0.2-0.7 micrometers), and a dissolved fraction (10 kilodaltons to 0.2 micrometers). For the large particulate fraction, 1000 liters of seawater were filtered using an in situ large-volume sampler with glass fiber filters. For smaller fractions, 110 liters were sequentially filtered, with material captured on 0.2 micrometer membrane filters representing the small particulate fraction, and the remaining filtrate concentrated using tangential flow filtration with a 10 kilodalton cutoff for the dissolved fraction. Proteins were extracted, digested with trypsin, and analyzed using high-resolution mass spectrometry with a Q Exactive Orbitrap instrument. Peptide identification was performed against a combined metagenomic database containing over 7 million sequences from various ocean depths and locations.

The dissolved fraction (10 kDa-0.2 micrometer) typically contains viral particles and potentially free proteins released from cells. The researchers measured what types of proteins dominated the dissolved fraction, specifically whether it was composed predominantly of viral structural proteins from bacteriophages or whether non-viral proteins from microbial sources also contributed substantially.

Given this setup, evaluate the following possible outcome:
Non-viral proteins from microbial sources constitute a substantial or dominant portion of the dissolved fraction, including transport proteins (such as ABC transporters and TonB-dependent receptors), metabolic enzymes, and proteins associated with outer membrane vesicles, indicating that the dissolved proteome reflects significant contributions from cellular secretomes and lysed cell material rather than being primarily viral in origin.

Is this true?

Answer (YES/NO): YES